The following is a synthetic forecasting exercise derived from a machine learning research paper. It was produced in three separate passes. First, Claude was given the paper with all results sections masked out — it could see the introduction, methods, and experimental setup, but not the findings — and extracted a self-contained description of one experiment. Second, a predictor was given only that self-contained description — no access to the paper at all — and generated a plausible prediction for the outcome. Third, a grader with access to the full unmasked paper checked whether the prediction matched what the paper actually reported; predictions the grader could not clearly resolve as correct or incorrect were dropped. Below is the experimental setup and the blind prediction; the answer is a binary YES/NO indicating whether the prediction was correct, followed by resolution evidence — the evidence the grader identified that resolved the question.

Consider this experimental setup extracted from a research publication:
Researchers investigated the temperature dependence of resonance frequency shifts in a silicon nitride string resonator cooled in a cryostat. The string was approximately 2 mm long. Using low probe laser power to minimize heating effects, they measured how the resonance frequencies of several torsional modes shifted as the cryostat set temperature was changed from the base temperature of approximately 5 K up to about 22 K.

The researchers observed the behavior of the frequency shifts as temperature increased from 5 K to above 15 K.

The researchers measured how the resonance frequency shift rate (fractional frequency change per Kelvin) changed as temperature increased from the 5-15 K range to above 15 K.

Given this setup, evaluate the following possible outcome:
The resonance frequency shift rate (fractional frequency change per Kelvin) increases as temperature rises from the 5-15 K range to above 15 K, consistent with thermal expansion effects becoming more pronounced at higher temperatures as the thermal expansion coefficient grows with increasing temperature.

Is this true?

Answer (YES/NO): YES